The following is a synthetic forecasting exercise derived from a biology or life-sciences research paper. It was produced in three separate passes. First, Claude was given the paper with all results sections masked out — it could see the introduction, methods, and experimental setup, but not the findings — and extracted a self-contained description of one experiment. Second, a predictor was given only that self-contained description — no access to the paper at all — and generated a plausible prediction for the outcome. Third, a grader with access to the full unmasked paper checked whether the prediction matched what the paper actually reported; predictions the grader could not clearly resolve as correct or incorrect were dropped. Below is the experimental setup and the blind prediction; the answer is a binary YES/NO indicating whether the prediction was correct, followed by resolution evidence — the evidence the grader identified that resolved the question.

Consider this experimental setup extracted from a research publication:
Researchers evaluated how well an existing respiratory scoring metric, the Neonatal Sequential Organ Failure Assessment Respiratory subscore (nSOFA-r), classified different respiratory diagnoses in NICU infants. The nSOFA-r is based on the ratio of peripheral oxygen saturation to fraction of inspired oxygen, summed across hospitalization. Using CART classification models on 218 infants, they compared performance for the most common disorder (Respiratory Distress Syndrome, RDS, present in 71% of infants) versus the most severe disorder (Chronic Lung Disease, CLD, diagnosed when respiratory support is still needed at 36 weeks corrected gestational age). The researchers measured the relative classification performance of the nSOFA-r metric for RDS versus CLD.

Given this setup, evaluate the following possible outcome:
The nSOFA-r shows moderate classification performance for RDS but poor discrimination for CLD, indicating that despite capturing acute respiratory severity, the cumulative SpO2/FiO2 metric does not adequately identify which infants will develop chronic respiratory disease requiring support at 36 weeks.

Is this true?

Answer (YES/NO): NO